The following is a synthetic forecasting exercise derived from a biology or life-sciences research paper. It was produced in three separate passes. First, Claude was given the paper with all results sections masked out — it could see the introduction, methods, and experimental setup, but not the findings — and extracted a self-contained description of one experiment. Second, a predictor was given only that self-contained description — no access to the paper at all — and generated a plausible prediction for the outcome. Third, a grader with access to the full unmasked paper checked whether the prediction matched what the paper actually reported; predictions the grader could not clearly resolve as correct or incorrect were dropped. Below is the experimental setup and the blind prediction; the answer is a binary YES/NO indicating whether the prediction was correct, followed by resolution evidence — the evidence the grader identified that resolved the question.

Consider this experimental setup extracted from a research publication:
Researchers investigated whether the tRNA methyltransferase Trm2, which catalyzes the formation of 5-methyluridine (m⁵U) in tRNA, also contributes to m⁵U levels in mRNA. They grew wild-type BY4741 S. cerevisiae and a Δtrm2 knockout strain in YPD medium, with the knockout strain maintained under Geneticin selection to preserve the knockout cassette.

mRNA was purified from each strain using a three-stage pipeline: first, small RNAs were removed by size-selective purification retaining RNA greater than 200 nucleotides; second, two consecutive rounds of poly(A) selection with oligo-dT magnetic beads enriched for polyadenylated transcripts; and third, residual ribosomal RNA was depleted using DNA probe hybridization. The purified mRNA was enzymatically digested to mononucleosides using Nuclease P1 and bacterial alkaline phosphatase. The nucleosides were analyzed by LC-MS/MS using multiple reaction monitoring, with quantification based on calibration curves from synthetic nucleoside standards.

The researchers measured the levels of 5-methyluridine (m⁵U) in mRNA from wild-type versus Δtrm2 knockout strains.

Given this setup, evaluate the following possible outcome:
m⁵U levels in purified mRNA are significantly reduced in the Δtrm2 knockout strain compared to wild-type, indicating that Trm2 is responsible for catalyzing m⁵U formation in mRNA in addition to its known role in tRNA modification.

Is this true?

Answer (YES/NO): YES